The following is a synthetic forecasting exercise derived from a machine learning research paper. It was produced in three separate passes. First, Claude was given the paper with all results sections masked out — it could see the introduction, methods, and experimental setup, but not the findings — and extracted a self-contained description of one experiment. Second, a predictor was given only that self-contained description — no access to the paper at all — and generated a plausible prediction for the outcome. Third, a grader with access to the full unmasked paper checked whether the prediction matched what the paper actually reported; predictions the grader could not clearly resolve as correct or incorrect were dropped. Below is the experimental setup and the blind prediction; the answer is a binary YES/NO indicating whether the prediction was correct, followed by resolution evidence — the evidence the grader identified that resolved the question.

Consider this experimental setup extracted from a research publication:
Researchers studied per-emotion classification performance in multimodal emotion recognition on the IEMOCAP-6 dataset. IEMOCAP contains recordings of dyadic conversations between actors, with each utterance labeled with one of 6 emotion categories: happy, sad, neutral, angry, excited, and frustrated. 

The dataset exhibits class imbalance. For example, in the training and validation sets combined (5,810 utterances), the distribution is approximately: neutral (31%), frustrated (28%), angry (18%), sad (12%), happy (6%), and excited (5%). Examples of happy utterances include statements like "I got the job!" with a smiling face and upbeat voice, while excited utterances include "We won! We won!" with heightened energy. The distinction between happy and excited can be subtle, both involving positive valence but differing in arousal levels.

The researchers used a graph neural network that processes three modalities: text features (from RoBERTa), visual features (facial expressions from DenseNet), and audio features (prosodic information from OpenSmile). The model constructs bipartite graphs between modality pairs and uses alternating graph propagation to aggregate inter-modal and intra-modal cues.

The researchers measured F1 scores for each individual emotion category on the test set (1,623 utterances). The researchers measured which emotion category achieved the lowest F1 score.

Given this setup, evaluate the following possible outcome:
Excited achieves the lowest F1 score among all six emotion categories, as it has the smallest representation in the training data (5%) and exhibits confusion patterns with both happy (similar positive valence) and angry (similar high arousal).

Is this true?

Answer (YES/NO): NO